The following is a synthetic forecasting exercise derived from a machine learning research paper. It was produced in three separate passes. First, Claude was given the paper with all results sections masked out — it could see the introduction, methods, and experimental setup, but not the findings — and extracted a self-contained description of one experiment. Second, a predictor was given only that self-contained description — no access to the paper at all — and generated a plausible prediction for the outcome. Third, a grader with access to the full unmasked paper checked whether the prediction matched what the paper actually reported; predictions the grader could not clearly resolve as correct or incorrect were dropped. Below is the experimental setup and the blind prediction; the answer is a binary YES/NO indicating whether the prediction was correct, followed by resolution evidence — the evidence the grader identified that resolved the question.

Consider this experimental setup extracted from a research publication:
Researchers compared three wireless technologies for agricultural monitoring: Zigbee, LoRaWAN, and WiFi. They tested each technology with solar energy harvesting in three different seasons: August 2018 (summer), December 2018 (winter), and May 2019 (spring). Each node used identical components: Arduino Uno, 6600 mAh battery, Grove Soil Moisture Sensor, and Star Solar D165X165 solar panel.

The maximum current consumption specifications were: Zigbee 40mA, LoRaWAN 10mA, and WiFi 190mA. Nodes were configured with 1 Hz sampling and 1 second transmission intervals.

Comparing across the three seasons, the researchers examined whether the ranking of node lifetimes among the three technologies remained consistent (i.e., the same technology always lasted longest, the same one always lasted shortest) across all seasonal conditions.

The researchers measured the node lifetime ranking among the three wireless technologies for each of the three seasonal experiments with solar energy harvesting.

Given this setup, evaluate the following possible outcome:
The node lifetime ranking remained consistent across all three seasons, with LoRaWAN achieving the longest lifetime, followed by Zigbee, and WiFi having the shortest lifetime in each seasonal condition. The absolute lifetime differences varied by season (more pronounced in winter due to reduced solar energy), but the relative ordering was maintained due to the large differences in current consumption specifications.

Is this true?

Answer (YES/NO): YES